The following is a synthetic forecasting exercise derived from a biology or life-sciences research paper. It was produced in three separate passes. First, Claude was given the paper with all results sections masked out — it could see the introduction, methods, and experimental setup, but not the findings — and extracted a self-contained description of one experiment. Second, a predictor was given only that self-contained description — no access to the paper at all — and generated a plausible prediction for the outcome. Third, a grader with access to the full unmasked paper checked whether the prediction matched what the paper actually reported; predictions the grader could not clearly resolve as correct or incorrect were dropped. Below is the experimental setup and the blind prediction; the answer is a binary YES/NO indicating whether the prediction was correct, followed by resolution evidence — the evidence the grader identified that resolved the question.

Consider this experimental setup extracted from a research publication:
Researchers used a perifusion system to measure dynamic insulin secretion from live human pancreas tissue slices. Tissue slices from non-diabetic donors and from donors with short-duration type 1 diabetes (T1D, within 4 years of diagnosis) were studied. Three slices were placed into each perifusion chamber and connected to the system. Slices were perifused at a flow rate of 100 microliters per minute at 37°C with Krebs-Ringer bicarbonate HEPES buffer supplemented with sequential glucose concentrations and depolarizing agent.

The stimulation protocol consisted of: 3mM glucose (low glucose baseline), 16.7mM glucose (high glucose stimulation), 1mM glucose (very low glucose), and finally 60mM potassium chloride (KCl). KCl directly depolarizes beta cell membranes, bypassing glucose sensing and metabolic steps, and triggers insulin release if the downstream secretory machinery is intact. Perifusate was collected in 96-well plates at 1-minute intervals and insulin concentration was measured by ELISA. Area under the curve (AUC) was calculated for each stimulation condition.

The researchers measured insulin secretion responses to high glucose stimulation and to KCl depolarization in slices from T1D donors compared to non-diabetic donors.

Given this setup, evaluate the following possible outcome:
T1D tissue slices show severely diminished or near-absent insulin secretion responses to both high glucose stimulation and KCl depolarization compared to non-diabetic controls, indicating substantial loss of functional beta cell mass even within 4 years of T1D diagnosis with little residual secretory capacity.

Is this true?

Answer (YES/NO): NO